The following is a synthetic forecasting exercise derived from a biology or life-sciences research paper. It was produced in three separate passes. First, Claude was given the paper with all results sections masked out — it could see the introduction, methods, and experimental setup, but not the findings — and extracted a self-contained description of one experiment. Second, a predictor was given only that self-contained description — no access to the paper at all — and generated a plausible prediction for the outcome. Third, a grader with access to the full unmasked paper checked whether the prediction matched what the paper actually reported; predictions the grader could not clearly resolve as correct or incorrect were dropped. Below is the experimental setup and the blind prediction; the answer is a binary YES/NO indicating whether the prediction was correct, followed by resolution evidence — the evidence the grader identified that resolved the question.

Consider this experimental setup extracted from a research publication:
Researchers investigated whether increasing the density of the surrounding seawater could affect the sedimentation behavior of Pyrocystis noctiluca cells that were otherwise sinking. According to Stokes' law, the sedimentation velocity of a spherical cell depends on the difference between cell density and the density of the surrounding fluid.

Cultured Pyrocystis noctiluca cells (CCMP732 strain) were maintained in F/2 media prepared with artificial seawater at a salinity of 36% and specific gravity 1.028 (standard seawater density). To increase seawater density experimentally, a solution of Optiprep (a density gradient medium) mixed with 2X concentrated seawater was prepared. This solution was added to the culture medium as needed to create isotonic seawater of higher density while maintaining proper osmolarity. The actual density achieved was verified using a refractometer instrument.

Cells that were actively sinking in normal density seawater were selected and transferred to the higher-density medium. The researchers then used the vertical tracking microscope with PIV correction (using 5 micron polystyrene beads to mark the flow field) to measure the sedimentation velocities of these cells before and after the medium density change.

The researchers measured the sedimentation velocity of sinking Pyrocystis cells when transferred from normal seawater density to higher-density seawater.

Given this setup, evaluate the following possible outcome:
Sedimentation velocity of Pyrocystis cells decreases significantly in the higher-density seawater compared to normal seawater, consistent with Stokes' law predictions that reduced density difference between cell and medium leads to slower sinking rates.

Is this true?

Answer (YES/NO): YES